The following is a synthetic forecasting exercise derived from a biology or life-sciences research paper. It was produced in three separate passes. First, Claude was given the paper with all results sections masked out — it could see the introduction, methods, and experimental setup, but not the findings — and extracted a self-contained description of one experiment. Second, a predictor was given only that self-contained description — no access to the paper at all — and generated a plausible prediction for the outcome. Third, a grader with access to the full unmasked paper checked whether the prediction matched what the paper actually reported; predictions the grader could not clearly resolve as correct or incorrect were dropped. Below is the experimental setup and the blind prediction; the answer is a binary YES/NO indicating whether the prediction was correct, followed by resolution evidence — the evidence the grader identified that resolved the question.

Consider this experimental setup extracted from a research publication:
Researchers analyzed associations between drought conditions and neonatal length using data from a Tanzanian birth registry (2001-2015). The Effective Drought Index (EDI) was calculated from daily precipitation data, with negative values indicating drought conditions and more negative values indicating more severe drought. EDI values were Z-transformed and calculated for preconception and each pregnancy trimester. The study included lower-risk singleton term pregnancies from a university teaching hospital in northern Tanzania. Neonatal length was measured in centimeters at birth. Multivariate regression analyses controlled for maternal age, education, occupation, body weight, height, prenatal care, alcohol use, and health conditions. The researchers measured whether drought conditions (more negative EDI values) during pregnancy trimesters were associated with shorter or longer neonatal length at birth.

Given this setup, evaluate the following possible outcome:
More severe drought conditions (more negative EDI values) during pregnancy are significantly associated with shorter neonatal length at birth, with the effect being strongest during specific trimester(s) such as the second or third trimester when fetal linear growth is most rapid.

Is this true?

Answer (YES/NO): NO